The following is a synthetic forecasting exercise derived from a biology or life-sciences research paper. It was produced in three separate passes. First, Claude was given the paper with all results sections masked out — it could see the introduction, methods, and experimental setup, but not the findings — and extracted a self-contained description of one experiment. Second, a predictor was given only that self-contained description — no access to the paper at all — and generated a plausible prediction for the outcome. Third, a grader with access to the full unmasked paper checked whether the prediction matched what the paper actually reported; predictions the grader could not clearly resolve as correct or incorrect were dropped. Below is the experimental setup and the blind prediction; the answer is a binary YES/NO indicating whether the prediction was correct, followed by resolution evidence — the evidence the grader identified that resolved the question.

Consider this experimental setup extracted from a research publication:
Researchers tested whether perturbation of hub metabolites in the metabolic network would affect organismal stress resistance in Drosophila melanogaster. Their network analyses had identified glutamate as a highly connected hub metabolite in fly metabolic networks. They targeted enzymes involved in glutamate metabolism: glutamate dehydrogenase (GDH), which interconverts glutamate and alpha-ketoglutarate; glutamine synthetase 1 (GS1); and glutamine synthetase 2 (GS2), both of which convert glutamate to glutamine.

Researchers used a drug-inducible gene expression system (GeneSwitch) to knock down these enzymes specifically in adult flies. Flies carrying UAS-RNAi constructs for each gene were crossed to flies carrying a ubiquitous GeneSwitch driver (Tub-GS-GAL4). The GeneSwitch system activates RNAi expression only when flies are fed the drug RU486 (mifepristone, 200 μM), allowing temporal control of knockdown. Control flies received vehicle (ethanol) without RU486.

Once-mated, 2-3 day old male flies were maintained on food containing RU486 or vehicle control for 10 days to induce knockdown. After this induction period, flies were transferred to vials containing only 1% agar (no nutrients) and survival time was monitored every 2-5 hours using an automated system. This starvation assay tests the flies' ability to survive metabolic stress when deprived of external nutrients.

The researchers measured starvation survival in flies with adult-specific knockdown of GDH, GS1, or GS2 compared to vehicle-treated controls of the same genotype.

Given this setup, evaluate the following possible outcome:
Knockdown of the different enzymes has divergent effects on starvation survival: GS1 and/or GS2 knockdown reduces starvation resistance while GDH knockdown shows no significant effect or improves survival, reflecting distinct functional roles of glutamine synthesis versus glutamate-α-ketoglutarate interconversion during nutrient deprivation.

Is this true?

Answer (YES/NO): NO